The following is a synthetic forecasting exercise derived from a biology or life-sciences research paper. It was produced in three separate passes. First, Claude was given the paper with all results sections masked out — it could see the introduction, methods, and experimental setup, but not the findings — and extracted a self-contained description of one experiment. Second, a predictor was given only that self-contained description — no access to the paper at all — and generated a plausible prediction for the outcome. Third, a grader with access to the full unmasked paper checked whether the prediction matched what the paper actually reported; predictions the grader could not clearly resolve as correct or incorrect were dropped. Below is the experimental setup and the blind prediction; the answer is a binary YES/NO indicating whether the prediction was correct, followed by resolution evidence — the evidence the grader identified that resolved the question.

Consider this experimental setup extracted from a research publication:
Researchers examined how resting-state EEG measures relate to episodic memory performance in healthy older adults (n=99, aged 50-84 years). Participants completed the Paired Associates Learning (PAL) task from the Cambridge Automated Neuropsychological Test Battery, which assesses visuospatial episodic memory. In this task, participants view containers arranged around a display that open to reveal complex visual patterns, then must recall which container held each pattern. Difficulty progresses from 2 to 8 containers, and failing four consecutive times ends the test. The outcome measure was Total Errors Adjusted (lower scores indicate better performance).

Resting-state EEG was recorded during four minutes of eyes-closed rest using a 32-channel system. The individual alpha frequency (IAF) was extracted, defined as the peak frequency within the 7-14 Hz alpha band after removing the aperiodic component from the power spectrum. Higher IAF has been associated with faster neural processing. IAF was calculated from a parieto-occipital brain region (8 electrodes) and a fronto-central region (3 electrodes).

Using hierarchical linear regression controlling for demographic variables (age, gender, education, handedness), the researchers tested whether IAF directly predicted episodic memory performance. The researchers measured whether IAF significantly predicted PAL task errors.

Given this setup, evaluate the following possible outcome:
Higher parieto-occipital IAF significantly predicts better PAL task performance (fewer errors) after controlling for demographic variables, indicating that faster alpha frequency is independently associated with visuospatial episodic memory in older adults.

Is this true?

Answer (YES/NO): NO